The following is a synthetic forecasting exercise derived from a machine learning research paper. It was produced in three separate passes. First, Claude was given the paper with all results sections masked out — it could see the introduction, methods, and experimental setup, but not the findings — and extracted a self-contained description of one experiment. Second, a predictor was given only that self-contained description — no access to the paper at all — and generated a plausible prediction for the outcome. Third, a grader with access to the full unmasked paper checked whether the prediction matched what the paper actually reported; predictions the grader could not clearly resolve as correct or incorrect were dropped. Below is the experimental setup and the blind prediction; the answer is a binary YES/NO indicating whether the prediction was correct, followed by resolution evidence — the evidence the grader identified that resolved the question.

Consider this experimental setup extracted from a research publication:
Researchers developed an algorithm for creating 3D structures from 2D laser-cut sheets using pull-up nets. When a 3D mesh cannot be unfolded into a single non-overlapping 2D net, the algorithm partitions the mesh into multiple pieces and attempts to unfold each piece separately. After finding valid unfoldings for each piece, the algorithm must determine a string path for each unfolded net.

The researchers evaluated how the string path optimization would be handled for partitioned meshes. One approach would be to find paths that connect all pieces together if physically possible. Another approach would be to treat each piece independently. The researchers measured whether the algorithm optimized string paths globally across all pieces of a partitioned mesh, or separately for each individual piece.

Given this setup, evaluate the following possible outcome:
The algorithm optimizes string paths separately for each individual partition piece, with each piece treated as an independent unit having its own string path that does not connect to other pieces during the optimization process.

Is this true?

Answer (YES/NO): YES